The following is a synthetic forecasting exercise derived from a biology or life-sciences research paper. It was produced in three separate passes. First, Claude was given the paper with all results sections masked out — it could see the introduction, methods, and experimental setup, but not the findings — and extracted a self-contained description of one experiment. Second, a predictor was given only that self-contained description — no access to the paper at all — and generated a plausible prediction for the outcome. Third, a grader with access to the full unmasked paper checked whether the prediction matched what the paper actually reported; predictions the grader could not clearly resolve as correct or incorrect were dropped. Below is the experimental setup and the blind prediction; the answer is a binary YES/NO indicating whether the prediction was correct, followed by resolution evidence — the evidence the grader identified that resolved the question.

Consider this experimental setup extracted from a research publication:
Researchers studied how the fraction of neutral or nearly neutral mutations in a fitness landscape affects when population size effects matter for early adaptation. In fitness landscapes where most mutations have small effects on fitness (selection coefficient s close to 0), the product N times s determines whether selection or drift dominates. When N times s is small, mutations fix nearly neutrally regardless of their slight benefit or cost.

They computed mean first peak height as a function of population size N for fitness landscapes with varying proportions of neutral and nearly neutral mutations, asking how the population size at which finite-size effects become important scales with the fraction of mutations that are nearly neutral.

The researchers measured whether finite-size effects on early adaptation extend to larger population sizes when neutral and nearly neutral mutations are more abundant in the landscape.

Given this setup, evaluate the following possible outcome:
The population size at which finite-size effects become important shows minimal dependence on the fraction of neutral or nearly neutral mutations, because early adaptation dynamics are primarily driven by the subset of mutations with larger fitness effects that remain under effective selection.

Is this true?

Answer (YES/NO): NO